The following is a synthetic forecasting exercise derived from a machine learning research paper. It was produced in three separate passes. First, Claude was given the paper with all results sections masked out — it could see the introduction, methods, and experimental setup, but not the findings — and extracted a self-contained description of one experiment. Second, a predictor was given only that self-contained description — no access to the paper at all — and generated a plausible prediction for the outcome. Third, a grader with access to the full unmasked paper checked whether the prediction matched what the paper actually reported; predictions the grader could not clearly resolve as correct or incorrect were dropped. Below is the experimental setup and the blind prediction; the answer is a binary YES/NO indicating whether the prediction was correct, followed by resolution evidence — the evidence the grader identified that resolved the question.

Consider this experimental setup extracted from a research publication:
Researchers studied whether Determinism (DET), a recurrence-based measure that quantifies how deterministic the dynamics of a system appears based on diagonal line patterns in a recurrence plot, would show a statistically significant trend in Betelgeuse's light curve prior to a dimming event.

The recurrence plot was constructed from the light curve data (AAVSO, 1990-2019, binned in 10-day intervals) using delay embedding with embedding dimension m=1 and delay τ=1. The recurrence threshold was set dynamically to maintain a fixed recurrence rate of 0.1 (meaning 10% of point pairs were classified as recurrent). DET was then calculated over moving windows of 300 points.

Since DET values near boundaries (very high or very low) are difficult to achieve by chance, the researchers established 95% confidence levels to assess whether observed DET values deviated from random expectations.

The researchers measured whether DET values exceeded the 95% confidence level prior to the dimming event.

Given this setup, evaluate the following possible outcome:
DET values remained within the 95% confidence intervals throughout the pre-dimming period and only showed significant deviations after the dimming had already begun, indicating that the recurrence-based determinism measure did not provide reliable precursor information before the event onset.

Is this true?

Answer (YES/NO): NO